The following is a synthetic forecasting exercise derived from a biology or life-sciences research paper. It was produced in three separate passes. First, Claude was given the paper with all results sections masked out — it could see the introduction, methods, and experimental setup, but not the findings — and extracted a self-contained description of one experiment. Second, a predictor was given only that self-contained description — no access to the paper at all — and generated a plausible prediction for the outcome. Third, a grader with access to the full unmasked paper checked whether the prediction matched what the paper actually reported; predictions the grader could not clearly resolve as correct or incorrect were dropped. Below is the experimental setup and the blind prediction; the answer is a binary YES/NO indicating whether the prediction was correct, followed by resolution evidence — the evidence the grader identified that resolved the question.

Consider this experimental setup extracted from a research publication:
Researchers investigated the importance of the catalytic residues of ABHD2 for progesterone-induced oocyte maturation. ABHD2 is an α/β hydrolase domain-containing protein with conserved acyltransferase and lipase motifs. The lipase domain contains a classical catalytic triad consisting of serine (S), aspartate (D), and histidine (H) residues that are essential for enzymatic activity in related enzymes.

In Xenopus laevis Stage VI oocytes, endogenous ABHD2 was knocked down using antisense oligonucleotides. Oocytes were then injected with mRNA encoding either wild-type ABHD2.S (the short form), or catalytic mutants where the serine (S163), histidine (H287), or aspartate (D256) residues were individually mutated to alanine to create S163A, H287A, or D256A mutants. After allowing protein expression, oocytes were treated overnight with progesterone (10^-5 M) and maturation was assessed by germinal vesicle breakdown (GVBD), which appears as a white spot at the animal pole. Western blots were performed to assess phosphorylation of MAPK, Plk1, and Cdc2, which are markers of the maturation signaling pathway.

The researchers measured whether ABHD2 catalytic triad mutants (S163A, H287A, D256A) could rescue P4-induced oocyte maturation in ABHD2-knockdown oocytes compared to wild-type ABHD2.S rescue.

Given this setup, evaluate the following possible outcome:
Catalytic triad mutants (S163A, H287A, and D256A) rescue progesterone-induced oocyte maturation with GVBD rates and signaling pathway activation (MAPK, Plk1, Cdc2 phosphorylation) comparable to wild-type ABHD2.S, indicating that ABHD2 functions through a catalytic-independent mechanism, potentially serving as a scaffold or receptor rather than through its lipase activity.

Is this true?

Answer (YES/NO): NO